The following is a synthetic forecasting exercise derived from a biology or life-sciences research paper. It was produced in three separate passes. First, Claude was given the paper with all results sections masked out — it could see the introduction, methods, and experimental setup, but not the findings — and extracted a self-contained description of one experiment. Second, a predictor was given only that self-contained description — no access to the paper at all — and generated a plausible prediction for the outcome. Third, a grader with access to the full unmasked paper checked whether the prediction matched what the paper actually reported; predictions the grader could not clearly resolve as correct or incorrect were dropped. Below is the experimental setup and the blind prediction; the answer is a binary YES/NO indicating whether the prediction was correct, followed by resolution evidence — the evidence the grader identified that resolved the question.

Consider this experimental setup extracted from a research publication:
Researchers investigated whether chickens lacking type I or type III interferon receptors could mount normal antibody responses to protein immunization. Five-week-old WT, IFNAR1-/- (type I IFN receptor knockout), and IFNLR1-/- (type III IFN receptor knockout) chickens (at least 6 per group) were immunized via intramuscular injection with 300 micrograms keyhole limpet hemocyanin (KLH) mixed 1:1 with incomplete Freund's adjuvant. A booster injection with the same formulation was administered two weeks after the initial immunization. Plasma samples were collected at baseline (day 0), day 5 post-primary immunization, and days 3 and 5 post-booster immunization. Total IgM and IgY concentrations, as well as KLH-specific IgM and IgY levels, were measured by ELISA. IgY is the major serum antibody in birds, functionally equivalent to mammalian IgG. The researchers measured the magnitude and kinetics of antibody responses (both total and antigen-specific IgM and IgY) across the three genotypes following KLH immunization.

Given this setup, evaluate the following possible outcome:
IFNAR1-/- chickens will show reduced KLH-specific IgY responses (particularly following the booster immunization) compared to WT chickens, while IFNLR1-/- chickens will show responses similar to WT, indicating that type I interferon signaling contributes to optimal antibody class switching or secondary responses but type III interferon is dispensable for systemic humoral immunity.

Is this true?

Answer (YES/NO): NO